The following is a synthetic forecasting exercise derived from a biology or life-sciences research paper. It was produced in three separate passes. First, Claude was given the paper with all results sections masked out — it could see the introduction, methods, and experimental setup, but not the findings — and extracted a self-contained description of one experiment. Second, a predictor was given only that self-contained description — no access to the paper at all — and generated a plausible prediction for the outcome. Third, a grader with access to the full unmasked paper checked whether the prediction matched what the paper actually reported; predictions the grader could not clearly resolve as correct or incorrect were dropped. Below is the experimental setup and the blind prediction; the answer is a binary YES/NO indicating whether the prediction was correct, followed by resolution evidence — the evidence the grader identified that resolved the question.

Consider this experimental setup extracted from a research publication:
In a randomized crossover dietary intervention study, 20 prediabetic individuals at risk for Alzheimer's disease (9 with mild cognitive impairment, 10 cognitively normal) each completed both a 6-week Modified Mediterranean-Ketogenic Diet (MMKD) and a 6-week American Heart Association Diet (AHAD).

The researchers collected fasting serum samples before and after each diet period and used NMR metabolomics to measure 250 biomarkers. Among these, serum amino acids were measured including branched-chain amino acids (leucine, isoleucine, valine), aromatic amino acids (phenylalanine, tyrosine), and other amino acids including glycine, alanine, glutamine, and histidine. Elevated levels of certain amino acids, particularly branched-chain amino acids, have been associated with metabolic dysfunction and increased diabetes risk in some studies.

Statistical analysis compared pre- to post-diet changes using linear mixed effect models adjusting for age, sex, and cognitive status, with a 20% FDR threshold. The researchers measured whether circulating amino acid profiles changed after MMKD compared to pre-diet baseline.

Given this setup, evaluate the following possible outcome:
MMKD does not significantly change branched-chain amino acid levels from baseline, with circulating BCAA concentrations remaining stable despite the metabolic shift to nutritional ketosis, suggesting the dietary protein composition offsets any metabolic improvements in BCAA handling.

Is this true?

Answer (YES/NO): NO